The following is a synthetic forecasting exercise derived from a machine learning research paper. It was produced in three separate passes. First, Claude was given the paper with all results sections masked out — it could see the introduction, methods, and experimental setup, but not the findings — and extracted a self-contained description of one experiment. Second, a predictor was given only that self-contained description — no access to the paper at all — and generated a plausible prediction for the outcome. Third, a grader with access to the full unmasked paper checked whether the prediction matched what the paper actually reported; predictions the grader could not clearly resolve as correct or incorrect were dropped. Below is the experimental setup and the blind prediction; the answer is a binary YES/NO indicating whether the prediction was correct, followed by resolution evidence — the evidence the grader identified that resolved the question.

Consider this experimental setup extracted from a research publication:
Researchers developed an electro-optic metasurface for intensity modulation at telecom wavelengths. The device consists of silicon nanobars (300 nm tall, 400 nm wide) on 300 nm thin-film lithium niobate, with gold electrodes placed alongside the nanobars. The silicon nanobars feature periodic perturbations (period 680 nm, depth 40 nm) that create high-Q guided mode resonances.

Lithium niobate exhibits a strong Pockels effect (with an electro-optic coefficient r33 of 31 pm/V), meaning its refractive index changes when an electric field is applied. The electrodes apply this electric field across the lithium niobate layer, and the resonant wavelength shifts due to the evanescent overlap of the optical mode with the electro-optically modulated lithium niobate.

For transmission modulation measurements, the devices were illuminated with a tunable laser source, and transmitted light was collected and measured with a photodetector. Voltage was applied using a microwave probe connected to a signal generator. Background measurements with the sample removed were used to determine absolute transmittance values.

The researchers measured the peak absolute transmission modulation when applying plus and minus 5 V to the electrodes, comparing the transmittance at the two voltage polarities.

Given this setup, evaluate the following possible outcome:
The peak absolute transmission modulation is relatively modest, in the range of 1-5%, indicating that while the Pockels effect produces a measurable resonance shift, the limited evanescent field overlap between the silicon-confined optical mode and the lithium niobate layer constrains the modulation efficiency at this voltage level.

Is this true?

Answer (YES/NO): NO